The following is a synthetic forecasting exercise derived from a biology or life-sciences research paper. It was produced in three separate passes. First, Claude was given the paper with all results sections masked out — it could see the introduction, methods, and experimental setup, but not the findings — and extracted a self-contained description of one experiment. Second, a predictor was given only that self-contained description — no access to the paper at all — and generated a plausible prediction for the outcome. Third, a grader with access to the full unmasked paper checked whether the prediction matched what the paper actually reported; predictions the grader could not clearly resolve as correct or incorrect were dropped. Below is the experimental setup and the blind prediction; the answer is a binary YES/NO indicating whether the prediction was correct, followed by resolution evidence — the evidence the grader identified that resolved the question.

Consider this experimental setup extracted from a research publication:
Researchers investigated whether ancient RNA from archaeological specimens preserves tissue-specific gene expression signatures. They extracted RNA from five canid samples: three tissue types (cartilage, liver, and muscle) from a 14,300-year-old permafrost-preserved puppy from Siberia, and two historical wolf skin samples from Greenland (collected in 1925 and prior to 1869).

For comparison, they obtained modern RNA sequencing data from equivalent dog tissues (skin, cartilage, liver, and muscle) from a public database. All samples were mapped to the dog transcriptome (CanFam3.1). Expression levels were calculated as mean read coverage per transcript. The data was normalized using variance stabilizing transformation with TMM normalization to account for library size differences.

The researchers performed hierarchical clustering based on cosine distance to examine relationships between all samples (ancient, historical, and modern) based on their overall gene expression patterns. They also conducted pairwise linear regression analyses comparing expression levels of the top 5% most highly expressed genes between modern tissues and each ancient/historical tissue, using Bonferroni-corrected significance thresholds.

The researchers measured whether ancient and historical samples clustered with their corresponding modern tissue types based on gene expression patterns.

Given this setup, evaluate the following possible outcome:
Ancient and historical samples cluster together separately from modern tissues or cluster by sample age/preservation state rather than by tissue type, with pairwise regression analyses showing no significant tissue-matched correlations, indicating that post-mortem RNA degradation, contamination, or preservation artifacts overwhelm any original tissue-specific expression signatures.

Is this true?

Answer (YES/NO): NO